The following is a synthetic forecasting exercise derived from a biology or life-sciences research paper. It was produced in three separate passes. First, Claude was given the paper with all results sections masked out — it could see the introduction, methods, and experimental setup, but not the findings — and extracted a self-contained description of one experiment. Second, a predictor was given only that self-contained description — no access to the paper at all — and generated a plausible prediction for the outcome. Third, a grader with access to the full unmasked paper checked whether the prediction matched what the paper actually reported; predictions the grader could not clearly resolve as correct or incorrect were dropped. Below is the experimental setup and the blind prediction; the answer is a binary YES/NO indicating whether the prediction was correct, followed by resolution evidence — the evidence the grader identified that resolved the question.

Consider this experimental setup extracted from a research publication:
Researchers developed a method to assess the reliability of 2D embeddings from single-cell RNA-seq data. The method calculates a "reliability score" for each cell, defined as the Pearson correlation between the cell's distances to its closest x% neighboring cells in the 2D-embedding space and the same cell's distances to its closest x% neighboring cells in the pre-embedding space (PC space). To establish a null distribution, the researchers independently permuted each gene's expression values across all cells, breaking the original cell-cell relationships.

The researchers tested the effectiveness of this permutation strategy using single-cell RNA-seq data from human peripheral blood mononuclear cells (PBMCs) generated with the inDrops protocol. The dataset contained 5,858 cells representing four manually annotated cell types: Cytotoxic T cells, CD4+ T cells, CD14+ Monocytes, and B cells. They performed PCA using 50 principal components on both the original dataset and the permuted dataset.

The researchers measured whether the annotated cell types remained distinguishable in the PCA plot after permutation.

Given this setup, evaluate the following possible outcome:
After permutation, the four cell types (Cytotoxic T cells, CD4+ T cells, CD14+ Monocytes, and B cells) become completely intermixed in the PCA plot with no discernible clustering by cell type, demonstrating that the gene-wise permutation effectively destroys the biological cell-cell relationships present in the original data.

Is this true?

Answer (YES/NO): YES